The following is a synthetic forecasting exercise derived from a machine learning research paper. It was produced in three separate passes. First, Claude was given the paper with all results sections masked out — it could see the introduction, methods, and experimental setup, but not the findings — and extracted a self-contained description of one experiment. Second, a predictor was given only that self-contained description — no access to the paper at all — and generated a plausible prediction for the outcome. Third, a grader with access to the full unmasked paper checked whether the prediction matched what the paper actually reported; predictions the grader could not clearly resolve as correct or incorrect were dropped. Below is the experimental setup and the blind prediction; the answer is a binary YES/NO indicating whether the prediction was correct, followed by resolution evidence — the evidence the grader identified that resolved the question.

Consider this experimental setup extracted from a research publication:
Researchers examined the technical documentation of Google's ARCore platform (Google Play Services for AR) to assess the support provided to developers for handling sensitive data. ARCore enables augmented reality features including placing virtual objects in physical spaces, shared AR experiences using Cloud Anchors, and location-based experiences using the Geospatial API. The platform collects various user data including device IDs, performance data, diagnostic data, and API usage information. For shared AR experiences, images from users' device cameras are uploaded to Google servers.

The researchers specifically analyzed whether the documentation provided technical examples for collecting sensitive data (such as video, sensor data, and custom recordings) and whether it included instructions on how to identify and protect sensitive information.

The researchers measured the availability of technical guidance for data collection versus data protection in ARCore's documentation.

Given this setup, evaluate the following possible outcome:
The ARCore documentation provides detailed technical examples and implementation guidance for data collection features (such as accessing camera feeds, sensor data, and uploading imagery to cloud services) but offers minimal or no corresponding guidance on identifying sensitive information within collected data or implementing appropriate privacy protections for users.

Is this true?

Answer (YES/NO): YES